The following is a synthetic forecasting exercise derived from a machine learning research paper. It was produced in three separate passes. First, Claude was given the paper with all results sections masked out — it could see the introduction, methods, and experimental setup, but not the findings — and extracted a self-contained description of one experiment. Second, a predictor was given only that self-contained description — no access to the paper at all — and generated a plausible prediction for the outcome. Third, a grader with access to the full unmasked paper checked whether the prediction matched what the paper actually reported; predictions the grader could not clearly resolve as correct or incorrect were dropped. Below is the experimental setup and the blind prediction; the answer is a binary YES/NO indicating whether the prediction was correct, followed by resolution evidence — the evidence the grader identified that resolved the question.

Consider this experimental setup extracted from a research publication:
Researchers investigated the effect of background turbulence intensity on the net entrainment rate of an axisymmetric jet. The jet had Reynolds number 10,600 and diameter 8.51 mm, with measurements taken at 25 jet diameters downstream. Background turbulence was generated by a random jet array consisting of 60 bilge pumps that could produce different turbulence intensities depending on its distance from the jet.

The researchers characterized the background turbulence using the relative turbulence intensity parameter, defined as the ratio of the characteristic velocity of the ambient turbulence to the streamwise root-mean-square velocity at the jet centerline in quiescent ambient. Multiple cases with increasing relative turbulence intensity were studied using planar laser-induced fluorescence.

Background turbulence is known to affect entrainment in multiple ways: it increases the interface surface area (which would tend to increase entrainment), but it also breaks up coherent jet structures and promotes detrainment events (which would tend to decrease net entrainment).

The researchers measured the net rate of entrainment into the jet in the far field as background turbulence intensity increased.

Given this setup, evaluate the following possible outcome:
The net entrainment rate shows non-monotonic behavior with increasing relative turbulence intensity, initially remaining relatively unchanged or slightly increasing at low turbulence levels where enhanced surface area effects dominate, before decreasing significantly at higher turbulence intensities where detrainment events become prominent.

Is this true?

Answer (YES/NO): NO